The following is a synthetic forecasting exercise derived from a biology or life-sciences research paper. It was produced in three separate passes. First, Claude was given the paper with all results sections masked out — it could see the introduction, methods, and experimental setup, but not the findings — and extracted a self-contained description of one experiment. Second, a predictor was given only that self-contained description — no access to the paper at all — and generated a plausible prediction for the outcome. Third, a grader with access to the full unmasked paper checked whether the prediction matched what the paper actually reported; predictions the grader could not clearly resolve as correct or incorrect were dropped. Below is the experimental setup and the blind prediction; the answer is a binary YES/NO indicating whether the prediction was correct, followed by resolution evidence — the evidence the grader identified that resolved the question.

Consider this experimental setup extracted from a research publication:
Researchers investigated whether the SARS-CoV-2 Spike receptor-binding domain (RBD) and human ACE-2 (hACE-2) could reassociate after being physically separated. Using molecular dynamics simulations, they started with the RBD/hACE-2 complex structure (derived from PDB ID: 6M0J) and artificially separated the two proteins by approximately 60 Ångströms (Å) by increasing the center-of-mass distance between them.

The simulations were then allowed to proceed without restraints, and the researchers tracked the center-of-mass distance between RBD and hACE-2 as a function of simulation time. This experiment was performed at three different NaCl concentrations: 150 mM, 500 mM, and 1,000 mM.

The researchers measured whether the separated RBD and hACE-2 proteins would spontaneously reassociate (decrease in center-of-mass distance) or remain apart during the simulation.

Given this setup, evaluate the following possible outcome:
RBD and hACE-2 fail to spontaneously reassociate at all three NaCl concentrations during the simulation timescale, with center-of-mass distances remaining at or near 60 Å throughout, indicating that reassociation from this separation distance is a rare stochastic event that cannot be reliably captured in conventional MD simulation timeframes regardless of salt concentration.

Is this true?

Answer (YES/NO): NO